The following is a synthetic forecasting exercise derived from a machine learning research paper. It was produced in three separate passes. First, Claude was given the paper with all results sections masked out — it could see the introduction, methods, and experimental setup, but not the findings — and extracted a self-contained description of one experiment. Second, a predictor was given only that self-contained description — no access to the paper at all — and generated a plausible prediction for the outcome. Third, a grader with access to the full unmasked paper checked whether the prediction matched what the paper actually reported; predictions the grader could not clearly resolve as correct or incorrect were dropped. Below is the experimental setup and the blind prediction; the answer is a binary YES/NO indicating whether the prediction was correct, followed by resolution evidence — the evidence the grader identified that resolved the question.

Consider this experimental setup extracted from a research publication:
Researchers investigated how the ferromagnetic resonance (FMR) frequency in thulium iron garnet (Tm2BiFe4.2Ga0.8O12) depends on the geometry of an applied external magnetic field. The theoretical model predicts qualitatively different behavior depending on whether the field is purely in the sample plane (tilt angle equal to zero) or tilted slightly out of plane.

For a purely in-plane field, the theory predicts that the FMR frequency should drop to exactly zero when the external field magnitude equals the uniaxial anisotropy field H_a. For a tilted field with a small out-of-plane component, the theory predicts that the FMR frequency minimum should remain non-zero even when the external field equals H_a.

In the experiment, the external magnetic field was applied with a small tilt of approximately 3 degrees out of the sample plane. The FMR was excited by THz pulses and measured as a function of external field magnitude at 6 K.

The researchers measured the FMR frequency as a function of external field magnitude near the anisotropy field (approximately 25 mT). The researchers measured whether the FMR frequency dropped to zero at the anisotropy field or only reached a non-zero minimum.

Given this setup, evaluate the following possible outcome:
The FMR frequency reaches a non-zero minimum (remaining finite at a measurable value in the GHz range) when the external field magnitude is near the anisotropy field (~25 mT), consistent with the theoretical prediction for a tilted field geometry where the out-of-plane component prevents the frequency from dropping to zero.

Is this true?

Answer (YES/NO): YES